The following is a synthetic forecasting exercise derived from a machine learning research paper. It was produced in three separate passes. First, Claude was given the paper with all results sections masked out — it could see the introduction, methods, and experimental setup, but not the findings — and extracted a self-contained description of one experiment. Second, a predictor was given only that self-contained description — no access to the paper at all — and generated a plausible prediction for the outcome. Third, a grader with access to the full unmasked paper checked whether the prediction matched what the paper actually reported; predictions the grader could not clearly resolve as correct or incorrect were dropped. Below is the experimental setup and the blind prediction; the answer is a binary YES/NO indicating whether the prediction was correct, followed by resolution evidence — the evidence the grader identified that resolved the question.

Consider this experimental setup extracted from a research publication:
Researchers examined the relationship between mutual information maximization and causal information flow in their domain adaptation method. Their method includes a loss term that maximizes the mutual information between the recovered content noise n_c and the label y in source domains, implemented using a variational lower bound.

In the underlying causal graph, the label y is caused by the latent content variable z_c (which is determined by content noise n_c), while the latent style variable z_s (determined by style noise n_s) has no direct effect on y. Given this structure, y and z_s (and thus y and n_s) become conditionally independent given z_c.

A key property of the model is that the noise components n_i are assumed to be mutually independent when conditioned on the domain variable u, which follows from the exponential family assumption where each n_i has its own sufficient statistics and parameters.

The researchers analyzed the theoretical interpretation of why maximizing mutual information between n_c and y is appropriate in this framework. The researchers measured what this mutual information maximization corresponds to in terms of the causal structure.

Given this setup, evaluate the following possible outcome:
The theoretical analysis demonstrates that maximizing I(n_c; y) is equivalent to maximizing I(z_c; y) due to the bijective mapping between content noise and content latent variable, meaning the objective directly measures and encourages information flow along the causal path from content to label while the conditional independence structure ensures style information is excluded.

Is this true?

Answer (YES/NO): NO